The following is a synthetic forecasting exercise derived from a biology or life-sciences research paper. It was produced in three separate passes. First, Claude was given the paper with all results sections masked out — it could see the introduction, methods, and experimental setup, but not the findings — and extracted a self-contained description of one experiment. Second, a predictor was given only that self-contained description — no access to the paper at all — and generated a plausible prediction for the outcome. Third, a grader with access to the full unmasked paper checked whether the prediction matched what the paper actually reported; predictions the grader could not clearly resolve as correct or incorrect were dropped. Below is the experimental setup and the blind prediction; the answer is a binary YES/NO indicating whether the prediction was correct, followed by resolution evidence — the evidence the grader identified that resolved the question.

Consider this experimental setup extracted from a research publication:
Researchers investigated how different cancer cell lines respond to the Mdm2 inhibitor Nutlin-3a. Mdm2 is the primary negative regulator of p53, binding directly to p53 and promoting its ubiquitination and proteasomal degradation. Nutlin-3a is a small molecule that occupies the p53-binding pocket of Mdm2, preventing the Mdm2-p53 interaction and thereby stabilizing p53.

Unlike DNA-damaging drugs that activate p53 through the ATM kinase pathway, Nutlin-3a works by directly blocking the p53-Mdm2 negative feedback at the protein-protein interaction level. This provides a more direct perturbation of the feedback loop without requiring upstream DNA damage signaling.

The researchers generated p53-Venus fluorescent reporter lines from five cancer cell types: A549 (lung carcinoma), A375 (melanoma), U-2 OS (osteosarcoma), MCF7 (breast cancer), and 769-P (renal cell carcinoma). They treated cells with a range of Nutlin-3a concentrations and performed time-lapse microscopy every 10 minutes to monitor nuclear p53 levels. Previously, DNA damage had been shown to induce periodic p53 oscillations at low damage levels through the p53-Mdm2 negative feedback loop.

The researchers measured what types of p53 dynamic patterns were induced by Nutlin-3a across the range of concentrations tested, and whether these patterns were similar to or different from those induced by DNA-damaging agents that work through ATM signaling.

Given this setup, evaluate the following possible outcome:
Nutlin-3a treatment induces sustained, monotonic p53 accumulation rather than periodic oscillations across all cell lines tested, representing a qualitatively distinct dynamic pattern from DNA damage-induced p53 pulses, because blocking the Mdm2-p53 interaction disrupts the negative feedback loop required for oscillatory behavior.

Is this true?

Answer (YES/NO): NO